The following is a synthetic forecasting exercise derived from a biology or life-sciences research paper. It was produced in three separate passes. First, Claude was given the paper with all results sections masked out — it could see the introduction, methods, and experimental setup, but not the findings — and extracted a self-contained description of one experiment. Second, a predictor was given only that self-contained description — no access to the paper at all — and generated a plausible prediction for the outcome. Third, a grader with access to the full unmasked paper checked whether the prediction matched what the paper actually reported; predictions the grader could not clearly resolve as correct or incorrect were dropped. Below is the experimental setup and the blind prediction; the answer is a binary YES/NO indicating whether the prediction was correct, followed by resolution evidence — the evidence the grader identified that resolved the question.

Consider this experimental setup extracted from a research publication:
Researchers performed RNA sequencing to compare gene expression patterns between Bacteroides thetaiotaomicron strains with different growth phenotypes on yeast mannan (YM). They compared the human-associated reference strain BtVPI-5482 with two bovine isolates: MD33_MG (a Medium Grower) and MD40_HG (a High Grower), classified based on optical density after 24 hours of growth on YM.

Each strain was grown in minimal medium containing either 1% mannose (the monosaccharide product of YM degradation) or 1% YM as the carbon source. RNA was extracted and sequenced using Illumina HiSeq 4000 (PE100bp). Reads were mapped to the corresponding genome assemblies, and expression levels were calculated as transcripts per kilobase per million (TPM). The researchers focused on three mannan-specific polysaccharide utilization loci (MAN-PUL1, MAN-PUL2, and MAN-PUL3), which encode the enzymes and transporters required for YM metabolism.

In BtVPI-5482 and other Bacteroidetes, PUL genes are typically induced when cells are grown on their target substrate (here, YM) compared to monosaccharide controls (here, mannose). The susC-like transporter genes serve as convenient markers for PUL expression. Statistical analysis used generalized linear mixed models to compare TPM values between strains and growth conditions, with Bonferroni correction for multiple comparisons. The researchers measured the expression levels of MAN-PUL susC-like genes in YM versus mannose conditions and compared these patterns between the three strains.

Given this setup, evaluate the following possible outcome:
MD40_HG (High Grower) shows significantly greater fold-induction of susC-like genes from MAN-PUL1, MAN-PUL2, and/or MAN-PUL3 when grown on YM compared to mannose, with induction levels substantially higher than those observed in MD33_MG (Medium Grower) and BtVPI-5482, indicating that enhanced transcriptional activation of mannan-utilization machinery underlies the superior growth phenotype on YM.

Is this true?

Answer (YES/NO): NO